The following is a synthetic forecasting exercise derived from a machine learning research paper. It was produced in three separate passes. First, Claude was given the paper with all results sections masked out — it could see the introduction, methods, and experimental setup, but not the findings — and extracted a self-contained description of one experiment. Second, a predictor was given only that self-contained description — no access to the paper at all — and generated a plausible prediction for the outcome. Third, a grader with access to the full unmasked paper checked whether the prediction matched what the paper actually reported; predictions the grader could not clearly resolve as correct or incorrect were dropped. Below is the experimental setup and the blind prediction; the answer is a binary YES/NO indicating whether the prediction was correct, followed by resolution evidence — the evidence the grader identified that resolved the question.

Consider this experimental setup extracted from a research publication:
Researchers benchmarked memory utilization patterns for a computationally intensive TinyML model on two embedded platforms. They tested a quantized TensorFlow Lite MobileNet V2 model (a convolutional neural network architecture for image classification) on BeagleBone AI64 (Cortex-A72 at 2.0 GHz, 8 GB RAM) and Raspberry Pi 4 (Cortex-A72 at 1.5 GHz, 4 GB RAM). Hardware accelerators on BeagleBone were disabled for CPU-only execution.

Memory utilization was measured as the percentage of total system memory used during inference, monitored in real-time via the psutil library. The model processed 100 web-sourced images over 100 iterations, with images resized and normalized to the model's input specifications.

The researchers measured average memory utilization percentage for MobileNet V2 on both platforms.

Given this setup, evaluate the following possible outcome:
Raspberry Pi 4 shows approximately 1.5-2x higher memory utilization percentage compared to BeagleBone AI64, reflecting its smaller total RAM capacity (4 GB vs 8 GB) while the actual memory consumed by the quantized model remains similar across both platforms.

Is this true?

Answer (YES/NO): NO